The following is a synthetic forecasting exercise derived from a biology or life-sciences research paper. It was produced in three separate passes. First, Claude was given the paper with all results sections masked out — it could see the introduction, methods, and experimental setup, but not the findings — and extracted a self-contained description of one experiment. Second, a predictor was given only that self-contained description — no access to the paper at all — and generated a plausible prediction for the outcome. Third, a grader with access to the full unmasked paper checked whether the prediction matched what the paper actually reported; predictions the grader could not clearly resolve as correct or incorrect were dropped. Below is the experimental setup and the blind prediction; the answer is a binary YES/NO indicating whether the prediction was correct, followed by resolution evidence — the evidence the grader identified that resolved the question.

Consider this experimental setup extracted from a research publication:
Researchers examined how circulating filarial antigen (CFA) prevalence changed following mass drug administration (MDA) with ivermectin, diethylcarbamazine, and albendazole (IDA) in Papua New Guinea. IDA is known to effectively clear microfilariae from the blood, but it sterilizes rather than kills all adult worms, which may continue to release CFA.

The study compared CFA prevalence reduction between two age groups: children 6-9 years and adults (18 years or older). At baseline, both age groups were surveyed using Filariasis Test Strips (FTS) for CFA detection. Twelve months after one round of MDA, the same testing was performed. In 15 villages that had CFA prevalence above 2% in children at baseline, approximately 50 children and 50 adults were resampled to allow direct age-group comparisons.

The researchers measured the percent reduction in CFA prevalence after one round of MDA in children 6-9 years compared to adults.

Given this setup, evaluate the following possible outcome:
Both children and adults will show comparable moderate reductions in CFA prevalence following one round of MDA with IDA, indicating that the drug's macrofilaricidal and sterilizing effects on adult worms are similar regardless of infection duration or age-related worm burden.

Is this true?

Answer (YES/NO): YES